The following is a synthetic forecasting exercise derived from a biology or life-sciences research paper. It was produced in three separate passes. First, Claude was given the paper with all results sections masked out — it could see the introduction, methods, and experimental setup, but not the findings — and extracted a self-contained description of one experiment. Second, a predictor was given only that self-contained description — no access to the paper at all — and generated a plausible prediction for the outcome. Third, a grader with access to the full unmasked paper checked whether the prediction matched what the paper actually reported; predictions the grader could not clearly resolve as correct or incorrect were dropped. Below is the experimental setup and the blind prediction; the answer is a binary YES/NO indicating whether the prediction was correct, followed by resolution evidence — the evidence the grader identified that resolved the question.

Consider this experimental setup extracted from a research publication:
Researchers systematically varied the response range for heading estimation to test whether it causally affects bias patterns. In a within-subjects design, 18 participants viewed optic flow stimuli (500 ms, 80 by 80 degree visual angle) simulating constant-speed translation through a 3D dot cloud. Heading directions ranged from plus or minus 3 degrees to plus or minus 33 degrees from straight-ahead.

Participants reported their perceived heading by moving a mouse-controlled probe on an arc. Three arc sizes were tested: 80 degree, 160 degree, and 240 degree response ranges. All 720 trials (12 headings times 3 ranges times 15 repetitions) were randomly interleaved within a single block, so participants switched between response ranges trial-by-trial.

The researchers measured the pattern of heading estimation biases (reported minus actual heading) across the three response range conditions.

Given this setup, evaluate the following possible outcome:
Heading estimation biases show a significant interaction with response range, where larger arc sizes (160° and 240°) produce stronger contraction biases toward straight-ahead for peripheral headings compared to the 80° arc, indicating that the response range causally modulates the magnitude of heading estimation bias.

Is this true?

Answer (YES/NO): NO